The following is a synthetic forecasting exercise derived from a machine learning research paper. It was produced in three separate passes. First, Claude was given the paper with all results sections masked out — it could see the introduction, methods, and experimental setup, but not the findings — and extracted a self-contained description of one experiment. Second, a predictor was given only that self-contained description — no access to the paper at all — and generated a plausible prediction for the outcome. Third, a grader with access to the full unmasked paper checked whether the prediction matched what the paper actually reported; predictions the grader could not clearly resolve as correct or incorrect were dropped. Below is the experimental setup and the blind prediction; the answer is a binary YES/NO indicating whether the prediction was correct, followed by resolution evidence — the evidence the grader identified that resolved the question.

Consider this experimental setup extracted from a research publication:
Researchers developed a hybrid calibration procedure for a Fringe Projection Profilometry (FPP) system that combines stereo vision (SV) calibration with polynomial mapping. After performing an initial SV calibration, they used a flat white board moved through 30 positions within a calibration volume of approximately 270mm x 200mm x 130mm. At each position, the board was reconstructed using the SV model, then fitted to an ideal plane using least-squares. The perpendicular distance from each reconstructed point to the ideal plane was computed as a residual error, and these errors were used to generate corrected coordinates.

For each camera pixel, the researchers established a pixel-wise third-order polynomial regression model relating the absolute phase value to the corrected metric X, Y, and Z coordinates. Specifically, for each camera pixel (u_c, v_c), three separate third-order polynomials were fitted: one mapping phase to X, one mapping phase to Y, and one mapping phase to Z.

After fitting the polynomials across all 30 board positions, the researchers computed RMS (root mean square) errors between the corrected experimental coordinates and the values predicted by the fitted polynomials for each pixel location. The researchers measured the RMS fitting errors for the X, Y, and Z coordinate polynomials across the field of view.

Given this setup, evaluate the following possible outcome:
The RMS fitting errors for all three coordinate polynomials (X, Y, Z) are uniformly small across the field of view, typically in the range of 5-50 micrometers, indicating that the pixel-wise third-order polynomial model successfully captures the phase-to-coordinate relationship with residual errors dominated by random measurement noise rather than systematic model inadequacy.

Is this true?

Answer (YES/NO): NO